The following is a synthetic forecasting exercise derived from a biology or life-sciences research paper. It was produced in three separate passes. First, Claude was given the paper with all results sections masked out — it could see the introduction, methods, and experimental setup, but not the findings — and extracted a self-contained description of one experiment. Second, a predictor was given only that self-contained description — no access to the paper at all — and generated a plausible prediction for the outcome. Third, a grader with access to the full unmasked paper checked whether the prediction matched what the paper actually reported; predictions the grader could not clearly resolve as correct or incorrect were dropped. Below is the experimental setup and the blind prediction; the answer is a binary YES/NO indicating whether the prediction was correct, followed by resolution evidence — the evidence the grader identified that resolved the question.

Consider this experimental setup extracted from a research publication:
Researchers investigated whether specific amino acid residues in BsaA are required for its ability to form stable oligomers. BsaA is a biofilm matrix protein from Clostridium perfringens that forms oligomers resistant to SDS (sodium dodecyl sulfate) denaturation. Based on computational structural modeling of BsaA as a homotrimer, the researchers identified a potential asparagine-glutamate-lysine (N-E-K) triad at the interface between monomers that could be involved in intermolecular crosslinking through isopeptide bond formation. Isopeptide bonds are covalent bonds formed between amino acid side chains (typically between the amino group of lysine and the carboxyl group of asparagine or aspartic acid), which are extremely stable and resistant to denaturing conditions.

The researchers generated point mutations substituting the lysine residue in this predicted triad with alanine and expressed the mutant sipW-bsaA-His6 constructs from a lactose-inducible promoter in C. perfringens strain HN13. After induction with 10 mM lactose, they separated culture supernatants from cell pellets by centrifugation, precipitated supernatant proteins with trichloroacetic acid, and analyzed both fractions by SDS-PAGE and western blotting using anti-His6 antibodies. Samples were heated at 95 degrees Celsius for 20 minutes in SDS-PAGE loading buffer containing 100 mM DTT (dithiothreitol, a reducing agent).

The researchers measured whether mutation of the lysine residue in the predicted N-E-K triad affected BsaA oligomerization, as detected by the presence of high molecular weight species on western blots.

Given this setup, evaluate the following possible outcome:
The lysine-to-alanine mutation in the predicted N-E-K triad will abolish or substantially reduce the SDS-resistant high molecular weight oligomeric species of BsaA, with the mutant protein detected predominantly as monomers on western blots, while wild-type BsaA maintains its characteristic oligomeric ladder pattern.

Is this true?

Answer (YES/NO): YES